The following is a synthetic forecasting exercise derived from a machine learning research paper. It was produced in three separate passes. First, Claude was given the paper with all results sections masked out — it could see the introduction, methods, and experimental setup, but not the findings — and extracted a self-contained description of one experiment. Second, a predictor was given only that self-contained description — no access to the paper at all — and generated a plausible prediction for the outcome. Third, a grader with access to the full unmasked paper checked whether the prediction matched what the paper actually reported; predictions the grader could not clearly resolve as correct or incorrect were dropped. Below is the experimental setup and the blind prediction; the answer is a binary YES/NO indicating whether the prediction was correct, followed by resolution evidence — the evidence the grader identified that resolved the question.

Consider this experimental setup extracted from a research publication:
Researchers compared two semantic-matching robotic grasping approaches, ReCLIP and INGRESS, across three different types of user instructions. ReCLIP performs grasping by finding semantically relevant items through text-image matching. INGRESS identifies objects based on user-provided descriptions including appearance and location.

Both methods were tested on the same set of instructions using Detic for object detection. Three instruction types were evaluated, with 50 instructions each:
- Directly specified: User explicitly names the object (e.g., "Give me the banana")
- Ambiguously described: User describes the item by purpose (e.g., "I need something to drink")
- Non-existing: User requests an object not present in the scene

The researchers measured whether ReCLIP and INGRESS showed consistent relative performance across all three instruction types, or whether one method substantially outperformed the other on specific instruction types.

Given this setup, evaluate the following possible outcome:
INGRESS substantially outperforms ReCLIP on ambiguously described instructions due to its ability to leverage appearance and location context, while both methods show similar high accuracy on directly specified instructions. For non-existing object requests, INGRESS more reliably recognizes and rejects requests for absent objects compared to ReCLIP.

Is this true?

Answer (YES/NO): NO